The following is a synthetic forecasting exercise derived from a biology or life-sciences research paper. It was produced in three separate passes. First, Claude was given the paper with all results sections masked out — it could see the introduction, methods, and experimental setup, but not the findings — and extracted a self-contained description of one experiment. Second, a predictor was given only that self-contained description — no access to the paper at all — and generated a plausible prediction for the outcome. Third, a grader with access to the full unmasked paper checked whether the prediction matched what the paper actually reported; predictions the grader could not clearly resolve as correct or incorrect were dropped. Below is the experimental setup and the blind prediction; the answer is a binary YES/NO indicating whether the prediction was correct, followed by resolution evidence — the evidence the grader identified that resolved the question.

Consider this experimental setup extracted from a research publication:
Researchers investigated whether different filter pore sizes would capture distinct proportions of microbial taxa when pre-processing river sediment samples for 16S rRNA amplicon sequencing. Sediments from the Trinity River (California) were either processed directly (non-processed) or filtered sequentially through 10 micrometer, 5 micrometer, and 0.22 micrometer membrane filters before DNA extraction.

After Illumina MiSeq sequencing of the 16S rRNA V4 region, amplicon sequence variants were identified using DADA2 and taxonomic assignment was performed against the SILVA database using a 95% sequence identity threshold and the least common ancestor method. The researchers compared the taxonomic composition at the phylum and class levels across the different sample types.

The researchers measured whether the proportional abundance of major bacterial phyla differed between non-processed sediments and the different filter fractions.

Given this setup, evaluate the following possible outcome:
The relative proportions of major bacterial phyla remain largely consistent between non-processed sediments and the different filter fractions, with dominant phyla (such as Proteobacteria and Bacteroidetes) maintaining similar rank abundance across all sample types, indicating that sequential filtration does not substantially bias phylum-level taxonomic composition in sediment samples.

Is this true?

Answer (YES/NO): YES